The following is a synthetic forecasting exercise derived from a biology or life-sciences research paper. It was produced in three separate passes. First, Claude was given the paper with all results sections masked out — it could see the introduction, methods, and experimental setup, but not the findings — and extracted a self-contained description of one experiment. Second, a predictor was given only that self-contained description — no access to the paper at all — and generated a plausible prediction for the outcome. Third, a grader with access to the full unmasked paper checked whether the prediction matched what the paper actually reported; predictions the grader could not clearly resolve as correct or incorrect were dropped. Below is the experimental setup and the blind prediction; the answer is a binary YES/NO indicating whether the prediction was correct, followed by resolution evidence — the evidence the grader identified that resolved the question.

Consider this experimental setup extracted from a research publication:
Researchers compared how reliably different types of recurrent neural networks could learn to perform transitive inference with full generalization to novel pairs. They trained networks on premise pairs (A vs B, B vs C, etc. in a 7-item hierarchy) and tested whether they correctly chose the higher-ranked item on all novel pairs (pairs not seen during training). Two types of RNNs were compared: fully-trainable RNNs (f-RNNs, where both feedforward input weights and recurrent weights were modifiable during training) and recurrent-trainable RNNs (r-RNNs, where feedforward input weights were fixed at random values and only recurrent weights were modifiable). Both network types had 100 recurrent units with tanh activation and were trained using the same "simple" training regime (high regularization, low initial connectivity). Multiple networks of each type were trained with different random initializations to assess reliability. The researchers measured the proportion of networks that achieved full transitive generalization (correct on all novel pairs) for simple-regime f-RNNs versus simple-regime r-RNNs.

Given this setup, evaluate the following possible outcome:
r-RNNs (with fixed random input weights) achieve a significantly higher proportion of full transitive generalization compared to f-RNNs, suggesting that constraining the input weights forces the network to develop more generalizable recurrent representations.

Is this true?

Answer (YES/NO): NO